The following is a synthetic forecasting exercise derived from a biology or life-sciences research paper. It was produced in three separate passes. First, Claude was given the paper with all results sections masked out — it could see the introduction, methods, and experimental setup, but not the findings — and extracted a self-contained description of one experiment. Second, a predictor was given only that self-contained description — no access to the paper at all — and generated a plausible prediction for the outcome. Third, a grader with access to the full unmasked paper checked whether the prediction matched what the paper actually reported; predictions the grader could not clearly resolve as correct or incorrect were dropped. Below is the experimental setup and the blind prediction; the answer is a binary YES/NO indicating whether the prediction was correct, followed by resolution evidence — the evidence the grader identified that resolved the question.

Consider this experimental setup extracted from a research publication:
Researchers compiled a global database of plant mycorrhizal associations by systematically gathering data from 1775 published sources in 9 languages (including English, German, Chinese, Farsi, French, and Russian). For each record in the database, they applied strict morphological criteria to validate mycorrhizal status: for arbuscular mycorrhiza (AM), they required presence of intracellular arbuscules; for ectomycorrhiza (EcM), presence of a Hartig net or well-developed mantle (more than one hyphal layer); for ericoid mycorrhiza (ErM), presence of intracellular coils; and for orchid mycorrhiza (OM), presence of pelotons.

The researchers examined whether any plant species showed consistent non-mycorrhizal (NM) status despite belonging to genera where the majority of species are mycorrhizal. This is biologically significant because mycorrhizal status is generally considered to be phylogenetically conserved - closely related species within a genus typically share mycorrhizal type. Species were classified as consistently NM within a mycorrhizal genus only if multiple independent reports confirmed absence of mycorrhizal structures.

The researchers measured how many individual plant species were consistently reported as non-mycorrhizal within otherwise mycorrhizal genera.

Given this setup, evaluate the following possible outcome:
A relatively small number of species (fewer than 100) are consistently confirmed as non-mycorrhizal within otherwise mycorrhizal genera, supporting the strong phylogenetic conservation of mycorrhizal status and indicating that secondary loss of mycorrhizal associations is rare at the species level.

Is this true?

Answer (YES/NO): YES